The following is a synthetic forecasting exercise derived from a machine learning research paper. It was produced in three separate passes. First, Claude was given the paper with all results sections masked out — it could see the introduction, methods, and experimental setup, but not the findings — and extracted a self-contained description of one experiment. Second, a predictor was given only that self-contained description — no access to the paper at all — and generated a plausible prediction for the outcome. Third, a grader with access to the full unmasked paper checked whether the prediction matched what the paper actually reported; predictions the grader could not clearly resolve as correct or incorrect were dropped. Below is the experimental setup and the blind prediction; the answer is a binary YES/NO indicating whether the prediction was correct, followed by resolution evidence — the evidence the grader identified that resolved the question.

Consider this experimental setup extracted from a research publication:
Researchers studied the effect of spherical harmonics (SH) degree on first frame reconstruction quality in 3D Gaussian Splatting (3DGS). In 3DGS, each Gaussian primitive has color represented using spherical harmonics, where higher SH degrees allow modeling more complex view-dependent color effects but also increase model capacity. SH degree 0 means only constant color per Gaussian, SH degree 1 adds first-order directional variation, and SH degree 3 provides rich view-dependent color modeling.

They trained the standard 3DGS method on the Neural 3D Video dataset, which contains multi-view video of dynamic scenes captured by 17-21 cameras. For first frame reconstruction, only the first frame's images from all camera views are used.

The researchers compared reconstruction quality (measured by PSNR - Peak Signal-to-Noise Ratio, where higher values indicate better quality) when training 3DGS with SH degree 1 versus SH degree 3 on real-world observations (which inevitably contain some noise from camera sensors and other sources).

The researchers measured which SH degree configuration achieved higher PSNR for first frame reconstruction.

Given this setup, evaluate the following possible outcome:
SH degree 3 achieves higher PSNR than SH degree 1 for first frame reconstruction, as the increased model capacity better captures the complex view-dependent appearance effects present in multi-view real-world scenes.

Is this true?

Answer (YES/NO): NO